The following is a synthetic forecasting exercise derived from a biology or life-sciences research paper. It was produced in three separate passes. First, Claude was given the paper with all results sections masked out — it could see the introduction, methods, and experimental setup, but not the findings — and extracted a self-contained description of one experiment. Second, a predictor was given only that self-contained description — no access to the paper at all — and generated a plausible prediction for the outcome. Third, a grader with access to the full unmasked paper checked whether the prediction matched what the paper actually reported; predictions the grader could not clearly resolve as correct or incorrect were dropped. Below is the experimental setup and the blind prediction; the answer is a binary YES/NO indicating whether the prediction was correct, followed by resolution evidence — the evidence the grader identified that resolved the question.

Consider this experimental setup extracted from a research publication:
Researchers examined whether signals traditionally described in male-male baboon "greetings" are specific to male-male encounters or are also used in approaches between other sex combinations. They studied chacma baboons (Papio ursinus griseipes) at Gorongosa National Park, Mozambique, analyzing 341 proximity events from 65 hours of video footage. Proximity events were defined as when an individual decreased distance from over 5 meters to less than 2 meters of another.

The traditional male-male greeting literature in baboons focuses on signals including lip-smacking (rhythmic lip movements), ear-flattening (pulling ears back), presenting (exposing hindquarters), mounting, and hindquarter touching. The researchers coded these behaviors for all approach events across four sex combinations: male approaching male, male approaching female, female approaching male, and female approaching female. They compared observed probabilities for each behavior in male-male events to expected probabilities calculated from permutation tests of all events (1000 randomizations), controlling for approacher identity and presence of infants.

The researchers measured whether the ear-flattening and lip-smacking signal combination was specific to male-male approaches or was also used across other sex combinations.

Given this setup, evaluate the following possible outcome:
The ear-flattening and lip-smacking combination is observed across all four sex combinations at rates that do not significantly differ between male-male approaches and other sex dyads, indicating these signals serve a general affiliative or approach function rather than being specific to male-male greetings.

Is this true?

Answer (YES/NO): NO